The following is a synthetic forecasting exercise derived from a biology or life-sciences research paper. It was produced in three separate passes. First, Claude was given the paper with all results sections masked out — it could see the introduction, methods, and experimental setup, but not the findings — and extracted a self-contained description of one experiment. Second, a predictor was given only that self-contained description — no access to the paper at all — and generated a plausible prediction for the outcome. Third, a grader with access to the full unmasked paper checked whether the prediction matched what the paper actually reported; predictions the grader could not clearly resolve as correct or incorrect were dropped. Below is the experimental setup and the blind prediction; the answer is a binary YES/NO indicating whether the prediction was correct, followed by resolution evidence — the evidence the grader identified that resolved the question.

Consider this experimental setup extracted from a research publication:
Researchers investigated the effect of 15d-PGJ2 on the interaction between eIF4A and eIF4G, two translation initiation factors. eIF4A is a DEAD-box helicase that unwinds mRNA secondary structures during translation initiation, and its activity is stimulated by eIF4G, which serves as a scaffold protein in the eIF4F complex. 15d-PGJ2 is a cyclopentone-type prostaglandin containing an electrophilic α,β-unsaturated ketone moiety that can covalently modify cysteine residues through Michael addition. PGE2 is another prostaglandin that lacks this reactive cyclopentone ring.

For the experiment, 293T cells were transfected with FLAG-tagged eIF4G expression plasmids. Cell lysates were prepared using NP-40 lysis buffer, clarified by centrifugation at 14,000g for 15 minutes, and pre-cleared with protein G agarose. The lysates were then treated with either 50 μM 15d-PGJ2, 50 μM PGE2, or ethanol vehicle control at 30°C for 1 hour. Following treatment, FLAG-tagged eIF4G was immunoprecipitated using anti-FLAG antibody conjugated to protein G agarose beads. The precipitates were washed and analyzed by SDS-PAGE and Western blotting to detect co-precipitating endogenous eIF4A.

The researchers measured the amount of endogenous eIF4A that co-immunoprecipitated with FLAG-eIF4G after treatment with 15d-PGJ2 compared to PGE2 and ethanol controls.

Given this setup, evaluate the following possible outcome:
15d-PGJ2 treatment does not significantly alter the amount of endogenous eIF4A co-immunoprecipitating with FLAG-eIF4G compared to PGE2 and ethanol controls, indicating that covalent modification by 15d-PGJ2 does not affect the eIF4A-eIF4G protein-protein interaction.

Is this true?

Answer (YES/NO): NO